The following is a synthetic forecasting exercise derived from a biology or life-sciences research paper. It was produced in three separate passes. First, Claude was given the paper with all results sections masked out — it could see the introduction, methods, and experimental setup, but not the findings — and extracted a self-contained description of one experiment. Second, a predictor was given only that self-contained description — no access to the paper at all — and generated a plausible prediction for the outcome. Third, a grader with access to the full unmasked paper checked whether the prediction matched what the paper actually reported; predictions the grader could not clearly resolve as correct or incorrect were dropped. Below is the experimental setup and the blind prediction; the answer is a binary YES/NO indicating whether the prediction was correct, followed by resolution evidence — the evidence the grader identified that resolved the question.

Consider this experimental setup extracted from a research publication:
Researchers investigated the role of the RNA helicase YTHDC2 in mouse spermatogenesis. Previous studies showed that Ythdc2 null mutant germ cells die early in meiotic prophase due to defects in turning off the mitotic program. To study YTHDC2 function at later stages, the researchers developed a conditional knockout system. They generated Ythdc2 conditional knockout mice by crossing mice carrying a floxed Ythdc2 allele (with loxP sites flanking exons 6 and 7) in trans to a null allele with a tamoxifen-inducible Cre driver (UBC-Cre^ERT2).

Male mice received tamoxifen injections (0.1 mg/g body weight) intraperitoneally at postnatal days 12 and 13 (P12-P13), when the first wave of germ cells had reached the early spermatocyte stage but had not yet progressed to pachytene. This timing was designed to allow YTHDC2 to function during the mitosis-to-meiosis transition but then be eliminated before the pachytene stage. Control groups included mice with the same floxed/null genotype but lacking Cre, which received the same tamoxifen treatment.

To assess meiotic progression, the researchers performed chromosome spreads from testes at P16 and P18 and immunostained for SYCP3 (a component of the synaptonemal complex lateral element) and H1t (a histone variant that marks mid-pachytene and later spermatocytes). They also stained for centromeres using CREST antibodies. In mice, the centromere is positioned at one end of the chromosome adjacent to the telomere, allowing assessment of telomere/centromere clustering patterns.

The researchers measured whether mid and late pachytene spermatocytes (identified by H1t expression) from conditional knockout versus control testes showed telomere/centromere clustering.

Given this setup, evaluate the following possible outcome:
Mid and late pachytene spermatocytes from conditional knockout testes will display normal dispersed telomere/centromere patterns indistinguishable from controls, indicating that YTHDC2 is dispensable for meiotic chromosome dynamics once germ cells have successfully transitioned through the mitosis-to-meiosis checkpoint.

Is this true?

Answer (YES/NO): NO